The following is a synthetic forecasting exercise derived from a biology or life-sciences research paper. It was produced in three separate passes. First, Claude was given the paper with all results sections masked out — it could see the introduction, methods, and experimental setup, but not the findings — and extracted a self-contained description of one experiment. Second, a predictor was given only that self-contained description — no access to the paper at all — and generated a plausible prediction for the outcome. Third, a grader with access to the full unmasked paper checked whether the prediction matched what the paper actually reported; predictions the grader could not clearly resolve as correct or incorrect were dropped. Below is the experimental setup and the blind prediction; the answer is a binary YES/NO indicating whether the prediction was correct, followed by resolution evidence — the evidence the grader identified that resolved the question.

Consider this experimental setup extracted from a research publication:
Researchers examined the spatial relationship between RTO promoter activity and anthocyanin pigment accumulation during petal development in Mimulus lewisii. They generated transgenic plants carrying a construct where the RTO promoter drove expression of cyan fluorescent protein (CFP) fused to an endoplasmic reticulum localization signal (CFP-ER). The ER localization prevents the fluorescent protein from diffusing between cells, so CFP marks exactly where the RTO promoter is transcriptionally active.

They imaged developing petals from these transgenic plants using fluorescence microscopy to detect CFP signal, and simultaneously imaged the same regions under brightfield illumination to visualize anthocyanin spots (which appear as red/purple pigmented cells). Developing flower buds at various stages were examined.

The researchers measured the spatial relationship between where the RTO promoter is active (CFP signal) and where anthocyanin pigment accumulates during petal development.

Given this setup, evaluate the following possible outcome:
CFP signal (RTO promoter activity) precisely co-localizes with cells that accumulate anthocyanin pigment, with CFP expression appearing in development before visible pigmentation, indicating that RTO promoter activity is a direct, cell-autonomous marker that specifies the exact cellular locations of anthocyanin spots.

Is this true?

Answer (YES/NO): YES